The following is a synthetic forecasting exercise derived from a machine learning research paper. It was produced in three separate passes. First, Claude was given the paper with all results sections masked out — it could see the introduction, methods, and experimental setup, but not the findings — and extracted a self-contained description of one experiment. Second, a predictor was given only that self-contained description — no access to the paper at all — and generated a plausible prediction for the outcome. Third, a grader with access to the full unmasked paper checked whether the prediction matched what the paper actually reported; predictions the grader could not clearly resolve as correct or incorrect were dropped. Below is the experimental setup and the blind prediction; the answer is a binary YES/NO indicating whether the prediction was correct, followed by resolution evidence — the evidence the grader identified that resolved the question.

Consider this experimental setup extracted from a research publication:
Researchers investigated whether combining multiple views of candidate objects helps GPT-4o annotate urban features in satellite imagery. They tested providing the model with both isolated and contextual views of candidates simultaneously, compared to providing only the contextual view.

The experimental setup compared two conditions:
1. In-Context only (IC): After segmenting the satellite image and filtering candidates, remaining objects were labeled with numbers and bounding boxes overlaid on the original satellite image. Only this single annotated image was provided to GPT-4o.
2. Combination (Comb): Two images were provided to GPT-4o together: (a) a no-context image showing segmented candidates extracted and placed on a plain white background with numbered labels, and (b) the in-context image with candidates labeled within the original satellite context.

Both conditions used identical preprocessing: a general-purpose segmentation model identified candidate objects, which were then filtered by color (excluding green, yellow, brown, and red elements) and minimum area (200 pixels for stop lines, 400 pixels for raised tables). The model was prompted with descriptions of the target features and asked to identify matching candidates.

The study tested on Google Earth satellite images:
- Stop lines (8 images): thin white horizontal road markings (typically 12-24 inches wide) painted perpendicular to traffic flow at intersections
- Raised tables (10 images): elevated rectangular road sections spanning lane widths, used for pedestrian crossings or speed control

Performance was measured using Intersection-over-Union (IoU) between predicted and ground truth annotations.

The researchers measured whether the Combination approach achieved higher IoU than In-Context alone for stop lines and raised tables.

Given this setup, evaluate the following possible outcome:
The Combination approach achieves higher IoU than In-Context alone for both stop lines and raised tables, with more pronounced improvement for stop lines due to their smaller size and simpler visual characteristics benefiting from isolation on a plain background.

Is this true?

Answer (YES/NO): YES